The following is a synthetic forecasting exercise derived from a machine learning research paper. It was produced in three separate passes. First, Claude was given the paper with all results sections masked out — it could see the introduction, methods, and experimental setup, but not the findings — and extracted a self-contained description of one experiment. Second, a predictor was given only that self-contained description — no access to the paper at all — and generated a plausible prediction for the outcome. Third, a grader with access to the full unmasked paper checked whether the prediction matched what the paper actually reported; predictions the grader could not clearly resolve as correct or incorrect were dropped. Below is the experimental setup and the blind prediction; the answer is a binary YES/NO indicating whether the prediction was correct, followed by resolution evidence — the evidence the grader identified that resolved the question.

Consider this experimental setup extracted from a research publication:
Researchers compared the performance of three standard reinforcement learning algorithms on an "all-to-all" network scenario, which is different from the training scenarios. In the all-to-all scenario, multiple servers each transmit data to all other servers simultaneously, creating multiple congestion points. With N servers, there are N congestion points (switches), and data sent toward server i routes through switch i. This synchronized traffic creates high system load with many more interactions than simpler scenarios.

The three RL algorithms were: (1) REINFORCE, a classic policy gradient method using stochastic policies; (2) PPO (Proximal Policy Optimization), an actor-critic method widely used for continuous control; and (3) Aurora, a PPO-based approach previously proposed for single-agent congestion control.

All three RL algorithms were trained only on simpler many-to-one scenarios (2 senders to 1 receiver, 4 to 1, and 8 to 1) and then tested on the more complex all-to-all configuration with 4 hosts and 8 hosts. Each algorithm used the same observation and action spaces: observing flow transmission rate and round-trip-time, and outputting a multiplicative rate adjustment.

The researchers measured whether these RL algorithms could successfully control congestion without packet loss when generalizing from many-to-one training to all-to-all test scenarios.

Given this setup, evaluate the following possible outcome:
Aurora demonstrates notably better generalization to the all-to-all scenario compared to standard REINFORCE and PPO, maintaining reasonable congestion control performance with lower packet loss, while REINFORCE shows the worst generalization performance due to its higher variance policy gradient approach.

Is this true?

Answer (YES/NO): NO